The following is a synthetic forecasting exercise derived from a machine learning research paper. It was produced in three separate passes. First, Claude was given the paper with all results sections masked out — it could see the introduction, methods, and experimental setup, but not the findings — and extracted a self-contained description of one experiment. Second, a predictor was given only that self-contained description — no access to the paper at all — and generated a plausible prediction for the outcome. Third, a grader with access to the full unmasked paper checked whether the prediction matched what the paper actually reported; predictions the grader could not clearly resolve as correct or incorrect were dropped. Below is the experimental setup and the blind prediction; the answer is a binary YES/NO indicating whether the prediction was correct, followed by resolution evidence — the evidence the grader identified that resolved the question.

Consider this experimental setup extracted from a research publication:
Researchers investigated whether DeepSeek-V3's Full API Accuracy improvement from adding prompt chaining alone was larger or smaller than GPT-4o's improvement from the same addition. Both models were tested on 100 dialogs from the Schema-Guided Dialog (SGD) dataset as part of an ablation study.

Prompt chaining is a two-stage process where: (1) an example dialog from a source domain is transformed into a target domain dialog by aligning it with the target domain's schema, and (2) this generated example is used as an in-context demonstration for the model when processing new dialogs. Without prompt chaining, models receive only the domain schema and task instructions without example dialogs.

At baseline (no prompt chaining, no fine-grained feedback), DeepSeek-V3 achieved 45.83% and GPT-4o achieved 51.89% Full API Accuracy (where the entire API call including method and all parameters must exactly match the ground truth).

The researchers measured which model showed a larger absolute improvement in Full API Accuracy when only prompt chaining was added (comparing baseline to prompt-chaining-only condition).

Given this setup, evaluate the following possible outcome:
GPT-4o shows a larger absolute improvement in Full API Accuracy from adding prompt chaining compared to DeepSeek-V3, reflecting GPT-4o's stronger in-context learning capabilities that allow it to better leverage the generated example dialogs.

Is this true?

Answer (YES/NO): YES